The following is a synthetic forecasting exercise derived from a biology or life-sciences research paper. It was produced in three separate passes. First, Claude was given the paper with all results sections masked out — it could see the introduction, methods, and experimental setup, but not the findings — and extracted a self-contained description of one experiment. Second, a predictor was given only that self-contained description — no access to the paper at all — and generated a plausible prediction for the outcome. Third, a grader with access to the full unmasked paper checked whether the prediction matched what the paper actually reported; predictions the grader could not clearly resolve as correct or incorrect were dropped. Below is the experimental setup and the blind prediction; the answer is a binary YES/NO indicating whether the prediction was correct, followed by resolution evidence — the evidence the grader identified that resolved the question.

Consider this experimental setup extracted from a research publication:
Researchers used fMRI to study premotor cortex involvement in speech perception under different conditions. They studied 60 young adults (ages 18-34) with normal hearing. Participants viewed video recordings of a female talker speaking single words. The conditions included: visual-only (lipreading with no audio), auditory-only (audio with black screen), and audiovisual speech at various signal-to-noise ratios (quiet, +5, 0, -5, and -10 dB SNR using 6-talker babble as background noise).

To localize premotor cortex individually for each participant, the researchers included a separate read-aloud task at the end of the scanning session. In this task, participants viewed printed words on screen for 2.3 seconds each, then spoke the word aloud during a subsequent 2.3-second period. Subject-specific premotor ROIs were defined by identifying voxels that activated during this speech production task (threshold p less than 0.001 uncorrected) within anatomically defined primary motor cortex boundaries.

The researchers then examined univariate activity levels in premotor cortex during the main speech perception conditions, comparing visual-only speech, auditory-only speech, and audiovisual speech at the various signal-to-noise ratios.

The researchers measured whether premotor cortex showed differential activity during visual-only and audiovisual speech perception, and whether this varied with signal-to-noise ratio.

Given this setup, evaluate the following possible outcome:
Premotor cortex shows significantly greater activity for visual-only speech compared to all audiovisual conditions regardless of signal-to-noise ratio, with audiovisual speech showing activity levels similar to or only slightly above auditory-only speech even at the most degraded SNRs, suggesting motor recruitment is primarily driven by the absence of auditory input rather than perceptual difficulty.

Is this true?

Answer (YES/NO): NO